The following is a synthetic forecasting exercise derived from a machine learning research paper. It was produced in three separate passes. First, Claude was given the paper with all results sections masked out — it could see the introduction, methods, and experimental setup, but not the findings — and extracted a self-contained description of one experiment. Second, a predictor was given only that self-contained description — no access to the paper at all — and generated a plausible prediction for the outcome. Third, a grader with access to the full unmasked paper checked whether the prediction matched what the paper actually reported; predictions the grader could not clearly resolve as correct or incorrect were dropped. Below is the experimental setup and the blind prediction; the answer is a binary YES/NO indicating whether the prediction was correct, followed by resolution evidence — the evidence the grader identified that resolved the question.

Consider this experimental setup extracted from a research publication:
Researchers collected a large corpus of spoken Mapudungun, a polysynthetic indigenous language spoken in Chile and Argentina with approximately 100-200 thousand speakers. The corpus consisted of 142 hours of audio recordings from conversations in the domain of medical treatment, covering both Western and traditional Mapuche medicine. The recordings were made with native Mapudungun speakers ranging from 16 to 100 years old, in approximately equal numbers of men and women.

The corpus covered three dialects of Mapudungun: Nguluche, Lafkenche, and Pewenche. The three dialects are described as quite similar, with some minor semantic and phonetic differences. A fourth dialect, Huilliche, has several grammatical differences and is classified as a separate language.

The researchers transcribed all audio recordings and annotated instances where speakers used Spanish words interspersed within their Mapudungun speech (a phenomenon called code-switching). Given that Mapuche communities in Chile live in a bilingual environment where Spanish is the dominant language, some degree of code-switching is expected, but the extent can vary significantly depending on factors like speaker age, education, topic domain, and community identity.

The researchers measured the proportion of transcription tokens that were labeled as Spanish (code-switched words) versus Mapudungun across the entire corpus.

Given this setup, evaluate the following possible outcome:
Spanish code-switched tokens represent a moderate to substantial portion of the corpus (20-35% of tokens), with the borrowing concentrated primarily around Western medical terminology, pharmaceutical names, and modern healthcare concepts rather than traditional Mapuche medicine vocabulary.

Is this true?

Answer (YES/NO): NO